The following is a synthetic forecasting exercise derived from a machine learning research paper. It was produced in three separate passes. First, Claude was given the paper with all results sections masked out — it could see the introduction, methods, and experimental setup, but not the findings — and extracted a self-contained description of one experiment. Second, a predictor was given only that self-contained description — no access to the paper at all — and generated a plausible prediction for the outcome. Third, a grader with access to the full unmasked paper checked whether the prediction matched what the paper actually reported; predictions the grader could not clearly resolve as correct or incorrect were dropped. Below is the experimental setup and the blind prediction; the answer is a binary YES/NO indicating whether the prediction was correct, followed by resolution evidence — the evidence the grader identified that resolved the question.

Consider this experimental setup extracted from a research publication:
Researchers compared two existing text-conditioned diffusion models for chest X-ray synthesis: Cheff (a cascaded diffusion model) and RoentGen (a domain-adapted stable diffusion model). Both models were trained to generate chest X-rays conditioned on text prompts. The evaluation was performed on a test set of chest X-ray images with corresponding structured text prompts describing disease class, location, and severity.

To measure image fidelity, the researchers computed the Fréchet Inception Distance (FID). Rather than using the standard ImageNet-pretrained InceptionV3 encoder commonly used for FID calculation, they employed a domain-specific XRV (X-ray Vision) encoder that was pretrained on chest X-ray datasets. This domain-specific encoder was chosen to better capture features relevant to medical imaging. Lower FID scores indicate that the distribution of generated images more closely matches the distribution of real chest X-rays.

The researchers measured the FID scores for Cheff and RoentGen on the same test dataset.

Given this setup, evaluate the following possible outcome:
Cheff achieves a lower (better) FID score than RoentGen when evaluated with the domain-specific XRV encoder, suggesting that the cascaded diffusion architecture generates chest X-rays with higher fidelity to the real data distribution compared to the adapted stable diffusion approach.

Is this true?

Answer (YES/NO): NO